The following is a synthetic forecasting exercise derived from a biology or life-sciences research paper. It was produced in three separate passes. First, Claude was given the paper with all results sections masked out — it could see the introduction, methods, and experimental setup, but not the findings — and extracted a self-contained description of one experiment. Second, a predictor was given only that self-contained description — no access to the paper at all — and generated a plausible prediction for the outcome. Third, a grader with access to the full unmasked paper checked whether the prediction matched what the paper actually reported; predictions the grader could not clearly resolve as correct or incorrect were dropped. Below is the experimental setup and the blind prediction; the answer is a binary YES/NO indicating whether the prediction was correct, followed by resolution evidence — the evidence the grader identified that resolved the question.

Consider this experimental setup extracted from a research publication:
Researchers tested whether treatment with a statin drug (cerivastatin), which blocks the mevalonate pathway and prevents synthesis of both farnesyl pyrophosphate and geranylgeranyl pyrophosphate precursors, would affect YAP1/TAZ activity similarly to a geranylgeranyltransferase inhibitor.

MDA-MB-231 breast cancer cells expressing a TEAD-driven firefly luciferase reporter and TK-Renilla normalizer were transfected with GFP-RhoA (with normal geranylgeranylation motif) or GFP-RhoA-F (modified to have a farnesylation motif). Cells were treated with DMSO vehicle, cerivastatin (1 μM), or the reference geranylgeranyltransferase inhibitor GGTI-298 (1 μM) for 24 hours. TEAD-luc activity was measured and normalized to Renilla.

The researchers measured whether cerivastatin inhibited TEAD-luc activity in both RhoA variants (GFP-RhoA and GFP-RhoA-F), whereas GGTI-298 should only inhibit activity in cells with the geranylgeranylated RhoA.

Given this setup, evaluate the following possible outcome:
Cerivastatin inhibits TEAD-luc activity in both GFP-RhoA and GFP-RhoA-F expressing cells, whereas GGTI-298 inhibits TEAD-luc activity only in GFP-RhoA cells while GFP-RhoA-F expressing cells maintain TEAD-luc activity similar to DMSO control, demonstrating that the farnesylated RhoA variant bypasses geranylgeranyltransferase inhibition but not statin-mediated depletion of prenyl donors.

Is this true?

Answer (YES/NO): YES